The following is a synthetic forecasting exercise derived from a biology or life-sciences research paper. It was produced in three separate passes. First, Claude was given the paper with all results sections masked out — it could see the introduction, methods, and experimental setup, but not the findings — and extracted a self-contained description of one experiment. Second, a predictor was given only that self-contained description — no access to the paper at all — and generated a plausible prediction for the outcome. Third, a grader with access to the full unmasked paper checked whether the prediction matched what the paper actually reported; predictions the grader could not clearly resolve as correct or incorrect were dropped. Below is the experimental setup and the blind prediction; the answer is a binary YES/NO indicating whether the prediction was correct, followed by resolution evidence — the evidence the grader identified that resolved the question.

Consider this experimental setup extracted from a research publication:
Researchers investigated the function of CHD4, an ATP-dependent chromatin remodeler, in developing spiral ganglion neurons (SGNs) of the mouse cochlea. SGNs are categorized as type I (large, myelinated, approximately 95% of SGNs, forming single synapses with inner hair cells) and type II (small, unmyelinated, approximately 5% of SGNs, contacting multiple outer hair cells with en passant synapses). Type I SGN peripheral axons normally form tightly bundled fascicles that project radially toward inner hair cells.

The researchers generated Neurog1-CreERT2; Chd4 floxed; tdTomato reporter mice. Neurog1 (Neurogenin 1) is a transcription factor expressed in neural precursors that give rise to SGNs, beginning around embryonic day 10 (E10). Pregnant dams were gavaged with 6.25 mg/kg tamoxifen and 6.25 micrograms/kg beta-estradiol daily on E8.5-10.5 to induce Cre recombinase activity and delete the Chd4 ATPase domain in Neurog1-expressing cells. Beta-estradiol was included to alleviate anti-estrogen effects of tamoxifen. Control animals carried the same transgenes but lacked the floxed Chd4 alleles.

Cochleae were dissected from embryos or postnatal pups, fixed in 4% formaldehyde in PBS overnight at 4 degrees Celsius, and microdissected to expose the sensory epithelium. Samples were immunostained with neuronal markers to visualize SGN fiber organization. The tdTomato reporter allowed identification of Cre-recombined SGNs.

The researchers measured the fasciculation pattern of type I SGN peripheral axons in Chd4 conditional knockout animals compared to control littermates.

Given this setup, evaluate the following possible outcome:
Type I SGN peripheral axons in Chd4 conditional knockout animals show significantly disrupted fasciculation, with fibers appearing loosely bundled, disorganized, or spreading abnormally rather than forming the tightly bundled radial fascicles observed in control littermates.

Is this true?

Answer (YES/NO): YES